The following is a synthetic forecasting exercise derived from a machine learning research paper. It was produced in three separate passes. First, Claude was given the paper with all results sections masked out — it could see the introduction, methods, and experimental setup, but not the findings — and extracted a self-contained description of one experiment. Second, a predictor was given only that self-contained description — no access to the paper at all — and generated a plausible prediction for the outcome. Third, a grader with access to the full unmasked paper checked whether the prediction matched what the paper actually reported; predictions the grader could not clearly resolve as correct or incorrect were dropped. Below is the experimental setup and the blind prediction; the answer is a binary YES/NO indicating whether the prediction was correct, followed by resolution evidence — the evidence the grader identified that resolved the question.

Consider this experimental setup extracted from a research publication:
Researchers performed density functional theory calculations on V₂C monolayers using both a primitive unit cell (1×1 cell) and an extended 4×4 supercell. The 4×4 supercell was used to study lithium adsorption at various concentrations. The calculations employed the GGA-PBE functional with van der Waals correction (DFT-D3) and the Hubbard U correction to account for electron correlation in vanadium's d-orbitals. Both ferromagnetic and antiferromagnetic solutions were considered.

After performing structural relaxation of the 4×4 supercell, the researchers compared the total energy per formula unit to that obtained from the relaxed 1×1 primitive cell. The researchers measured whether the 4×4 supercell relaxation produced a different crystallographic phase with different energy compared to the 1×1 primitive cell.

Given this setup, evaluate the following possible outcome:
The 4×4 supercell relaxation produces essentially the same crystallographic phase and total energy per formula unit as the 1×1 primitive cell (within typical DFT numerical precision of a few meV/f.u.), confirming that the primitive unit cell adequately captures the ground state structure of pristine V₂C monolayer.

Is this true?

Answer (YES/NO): NO